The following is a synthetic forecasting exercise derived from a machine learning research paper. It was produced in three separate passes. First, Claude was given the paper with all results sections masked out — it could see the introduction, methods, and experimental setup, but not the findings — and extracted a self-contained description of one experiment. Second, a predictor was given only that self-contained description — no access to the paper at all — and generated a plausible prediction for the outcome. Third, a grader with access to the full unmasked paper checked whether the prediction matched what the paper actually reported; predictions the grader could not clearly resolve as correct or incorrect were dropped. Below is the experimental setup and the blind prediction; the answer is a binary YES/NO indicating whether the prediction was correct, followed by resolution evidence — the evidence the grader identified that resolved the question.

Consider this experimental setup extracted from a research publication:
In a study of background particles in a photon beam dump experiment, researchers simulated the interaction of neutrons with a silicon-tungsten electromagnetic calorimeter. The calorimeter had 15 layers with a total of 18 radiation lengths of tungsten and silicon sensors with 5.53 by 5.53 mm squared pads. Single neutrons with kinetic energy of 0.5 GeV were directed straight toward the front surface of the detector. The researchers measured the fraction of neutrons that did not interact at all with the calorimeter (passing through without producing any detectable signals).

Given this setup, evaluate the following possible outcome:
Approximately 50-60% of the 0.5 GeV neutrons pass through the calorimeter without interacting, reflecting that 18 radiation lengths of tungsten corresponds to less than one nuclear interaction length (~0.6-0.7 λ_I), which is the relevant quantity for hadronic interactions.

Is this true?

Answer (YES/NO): NO